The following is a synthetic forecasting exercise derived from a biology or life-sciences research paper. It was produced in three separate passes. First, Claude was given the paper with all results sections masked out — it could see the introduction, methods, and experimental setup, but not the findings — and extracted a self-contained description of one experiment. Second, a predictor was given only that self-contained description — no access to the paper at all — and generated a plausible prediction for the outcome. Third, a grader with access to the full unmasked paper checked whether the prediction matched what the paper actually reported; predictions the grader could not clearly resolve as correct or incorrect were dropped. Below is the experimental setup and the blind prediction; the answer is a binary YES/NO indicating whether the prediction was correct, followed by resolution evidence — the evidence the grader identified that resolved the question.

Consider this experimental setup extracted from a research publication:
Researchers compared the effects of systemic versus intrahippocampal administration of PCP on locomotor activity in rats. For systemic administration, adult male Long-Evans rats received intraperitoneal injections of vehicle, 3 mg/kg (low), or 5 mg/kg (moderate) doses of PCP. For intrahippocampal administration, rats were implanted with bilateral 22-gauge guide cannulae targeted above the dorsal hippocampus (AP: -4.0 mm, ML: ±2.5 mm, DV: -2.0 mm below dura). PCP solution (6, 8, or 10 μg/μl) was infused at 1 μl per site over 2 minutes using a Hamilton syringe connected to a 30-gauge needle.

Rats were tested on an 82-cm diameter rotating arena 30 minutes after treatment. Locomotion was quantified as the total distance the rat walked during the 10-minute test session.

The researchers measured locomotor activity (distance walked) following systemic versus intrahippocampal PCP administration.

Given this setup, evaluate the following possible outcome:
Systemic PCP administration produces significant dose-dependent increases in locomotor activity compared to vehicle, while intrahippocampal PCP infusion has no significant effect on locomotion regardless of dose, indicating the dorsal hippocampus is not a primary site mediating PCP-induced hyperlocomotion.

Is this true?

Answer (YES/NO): YES